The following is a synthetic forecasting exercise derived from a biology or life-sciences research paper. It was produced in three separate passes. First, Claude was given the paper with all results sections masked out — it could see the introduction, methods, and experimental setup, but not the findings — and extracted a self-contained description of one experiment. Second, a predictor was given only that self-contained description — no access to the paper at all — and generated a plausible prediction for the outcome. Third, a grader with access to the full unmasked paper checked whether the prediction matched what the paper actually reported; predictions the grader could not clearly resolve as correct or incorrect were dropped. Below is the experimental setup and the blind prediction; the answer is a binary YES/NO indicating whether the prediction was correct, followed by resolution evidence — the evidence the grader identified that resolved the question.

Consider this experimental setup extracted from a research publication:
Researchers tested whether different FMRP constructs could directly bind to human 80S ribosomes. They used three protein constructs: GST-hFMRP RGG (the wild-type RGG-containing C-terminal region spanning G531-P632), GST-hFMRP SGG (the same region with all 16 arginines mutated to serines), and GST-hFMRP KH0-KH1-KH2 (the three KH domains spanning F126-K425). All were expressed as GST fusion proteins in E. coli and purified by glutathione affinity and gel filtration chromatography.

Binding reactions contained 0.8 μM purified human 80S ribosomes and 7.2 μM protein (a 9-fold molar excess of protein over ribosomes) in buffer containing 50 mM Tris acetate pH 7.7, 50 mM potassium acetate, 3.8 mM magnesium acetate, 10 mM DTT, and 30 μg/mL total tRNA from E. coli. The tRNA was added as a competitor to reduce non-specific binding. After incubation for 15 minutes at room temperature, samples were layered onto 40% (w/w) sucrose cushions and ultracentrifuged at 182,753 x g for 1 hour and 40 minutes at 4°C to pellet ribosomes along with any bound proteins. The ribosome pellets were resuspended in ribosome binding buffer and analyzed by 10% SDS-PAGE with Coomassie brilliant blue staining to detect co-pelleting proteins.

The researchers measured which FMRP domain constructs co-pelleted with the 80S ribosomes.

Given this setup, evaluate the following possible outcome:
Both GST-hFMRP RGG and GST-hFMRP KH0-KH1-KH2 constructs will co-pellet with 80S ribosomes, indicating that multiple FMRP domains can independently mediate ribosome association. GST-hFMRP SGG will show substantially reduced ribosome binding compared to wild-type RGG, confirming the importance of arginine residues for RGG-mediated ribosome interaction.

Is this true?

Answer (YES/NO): NO